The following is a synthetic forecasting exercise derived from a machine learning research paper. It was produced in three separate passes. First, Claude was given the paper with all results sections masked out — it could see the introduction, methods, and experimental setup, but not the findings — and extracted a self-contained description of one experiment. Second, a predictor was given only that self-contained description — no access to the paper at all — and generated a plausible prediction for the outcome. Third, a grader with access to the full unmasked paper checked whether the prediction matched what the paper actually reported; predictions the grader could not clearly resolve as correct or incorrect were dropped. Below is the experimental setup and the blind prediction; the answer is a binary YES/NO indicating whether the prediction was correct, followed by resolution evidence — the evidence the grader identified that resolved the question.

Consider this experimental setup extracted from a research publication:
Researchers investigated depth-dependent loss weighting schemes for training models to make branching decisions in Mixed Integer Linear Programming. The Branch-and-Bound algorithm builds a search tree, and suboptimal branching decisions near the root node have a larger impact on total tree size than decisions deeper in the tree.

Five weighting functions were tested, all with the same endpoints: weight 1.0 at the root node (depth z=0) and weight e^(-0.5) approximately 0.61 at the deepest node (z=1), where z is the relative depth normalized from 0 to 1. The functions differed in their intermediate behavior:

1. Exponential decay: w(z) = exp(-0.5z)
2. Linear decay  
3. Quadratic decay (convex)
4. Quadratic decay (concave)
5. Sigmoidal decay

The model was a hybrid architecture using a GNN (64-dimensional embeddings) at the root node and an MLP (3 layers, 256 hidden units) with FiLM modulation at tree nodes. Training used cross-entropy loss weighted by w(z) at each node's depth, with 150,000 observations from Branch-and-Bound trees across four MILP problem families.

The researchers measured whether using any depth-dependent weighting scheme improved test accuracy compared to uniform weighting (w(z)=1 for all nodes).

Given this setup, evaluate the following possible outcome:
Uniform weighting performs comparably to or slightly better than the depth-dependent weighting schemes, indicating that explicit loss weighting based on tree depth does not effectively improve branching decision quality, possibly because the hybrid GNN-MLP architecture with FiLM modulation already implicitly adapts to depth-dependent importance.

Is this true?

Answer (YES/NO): NO